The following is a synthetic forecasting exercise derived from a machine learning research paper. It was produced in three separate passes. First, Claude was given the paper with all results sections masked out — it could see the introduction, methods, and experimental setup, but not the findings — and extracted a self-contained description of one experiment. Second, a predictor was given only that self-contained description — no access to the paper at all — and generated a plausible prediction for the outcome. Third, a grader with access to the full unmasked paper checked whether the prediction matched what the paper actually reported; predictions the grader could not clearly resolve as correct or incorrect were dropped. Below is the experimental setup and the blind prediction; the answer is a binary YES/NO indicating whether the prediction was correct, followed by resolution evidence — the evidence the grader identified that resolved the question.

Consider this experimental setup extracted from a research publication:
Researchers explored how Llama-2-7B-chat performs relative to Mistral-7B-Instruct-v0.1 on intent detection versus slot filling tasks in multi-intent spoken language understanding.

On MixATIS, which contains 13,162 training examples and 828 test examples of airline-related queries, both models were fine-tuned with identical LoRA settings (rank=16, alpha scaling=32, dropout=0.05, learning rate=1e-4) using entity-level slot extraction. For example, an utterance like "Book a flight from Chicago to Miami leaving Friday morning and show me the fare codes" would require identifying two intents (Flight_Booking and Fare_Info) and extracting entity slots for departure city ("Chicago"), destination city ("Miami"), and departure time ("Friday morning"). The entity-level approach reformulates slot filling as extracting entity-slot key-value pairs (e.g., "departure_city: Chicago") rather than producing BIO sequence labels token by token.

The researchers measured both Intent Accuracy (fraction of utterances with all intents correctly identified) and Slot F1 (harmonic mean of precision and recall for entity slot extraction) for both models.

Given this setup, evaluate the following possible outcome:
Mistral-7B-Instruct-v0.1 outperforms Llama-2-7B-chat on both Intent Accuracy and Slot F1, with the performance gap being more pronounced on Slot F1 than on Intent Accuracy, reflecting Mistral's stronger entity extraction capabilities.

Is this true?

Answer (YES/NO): NO